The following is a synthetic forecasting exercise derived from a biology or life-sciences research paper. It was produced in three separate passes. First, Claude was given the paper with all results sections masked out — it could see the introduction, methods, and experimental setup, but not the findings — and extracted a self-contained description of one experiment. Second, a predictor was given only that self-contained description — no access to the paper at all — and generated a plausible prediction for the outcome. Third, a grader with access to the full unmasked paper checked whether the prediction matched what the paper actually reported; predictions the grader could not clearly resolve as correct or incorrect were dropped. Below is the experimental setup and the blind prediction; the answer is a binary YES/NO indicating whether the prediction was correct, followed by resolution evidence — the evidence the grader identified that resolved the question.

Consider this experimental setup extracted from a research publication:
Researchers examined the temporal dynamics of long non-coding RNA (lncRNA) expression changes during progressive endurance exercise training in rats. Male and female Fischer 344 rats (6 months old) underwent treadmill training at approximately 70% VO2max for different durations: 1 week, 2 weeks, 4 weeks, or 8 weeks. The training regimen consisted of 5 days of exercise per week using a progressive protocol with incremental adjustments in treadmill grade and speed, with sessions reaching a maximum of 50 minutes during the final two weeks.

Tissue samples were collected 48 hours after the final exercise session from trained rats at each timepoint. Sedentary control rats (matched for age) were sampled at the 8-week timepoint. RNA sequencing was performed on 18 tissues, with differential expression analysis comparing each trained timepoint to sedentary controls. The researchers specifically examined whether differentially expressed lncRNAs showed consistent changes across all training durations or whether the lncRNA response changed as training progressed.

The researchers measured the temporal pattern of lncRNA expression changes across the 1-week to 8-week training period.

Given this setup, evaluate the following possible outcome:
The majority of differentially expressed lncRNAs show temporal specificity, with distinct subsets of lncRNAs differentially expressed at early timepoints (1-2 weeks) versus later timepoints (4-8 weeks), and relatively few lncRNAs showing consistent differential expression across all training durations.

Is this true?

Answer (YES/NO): YES